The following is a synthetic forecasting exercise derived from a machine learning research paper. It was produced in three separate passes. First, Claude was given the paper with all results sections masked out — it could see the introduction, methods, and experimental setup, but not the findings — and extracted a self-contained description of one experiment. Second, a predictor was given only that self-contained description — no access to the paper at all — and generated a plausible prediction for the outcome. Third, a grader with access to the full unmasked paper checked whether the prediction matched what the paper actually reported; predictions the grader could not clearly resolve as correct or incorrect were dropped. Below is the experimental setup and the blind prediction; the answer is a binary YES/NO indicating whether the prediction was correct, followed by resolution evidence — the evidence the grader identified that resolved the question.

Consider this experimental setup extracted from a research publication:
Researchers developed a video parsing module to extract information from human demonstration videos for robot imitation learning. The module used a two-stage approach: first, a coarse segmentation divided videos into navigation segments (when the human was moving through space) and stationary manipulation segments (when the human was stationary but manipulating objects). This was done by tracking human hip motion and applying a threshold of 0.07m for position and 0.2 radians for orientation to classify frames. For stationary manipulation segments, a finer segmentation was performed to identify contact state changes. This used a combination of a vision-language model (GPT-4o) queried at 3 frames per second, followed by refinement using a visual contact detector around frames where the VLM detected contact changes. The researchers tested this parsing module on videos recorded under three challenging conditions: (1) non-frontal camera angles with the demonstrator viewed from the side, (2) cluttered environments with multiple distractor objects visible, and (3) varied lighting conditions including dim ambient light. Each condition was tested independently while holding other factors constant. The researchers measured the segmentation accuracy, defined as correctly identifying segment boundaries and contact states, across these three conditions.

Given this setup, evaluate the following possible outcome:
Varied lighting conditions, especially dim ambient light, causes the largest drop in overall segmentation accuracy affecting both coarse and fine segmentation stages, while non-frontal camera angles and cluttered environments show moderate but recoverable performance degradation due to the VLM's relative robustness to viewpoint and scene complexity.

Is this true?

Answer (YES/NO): NO